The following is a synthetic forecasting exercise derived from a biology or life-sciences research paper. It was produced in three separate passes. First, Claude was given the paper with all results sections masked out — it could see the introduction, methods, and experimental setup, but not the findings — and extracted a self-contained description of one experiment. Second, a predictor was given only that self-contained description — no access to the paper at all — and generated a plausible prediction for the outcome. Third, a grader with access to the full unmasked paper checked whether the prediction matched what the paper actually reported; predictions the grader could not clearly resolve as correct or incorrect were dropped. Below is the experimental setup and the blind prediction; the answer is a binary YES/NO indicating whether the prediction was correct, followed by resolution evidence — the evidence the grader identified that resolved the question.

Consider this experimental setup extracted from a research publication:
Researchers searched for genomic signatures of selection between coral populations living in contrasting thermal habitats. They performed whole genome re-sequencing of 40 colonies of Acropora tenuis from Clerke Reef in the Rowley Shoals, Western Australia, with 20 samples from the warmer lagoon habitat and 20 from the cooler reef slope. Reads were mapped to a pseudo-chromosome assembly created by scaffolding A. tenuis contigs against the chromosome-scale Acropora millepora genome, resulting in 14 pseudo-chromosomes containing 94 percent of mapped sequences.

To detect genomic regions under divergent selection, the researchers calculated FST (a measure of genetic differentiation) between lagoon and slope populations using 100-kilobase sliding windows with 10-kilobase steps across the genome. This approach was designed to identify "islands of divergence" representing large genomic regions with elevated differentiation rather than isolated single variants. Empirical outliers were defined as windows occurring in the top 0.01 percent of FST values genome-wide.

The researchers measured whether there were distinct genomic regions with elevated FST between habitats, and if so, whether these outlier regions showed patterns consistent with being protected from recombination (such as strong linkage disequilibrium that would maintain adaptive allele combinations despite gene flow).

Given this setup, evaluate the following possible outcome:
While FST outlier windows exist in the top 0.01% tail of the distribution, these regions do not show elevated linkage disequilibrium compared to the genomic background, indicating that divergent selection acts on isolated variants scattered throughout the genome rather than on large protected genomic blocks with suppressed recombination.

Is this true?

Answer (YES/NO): NO